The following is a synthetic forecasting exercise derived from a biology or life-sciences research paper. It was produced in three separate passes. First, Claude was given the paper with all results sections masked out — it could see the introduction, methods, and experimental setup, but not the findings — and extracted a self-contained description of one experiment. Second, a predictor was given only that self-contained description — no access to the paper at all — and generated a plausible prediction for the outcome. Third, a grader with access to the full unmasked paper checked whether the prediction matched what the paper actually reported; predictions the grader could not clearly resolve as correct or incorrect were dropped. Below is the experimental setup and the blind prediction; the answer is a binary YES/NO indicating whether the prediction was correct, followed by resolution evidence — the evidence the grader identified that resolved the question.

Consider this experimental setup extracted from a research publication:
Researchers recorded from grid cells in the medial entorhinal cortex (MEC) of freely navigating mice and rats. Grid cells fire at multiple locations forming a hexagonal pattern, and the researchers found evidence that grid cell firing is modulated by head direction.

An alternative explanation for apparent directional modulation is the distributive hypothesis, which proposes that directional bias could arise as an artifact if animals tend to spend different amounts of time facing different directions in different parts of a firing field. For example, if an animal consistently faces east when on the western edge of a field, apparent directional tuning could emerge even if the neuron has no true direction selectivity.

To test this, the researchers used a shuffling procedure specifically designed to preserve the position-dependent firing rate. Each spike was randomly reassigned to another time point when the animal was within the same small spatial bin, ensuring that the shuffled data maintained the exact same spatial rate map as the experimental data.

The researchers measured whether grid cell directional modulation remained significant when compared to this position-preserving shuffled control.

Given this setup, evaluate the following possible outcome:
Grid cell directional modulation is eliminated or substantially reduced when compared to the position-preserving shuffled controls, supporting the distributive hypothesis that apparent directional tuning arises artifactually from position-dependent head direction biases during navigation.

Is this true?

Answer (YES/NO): NO